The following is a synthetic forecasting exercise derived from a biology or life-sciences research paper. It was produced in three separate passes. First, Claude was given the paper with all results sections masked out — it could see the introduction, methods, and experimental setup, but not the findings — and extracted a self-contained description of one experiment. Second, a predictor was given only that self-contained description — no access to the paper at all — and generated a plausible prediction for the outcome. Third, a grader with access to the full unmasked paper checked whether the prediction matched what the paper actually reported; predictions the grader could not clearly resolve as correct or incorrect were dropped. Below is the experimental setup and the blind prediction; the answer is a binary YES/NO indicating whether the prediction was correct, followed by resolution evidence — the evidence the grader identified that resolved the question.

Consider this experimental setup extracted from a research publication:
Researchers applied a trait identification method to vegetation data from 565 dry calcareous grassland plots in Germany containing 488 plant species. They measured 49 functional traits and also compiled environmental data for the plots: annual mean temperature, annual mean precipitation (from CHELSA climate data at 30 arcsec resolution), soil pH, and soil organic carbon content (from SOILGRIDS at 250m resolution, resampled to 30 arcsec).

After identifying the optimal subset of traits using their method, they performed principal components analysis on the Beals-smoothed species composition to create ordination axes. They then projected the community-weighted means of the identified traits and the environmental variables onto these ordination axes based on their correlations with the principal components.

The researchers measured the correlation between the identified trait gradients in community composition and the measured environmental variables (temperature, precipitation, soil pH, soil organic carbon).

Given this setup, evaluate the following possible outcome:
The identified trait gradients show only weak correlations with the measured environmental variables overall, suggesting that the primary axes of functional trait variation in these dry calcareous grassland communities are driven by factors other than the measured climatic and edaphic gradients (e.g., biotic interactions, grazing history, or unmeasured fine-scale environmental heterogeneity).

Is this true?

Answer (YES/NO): YES